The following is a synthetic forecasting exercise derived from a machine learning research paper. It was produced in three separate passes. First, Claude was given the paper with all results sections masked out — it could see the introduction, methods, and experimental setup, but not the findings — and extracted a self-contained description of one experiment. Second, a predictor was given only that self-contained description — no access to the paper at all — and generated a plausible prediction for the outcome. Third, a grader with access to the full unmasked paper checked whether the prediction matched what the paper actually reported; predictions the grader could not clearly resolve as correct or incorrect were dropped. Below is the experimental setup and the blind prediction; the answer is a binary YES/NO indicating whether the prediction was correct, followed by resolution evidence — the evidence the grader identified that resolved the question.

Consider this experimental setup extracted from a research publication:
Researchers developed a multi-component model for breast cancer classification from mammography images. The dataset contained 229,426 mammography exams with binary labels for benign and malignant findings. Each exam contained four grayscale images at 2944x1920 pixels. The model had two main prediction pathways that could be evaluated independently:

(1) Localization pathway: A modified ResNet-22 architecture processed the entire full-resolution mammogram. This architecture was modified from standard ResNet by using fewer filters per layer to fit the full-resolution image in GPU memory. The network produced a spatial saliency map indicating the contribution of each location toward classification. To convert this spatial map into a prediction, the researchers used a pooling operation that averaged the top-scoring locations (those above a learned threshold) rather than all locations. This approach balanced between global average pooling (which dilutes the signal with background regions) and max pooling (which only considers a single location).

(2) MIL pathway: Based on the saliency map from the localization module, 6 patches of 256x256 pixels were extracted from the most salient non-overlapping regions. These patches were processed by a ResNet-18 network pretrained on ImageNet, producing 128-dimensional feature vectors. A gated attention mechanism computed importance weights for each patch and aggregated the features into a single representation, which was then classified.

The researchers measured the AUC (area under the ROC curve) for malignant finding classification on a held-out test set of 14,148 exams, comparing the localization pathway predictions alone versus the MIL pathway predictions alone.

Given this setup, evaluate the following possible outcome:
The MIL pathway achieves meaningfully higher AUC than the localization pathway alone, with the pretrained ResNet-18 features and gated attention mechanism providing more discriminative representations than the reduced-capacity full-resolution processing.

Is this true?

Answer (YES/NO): NO